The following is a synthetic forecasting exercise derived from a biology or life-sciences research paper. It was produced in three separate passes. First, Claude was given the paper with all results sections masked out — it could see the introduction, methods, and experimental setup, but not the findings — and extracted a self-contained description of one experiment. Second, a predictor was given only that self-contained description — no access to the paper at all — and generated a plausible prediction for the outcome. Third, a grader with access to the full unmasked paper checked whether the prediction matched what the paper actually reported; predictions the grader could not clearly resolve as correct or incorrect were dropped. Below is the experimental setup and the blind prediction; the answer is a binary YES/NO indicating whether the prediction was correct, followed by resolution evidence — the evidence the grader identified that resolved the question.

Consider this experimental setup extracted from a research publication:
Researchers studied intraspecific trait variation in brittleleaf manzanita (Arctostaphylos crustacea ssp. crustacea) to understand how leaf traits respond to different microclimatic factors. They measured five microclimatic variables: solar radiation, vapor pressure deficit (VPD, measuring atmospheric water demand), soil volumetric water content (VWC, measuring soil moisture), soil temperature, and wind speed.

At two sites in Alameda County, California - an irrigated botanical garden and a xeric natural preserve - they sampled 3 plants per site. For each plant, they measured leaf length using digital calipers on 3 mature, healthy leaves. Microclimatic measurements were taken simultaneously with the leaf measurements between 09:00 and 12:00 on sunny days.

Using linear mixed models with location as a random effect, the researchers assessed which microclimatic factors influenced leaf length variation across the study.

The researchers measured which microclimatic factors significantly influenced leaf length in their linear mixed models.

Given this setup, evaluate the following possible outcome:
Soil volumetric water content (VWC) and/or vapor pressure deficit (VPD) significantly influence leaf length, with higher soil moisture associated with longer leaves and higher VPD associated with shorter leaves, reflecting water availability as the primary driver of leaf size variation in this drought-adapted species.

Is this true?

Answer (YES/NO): NO